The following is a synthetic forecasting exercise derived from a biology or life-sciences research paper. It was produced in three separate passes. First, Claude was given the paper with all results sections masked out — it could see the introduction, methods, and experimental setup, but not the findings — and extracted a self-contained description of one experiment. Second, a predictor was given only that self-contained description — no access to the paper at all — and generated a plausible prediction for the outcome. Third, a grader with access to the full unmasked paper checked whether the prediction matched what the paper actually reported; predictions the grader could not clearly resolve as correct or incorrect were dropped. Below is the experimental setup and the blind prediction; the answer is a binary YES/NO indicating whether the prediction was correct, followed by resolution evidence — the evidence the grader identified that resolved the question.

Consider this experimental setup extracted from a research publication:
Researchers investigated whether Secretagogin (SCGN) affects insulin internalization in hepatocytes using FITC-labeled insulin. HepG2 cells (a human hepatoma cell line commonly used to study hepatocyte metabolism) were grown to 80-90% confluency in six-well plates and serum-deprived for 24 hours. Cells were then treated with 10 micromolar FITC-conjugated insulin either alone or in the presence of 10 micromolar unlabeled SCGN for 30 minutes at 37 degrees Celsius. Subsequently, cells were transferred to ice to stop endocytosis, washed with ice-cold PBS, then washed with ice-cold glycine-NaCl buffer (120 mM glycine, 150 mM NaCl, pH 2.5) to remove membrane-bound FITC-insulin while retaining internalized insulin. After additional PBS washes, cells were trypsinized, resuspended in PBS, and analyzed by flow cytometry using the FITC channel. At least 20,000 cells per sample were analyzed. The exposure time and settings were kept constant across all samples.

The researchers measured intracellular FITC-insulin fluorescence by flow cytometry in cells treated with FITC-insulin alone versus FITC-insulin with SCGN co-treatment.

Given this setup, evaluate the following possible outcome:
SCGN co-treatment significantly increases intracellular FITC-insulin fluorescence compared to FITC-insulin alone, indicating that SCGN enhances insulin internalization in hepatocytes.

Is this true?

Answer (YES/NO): YES